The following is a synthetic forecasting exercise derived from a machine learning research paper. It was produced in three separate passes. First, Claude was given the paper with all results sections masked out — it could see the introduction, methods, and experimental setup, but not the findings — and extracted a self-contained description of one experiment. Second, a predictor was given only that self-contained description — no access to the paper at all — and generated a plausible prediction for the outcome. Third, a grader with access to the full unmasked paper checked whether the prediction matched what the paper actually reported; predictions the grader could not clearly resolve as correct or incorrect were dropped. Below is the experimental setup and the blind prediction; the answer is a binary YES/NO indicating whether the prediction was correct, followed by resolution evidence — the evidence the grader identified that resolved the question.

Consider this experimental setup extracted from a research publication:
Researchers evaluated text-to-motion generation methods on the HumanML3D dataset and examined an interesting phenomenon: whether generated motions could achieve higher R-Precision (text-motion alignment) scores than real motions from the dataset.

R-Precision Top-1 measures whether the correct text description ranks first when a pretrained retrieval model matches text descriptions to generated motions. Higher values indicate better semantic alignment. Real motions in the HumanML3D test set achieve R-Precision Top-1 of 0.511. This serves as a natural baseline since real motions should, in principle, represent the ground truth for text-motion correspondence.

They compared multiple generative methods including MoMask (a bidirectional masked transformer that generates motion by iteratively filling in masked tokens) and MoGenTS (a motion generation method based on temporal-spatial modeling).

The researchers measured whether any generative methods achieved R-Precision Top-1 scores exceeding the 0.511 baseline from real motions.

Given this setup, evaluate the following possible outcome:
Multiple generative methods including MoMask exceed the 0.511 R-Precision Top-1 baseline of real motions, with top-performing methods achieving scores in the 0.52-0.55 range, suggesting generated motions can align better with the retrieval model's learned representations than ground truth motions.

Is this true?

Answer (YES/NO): YES